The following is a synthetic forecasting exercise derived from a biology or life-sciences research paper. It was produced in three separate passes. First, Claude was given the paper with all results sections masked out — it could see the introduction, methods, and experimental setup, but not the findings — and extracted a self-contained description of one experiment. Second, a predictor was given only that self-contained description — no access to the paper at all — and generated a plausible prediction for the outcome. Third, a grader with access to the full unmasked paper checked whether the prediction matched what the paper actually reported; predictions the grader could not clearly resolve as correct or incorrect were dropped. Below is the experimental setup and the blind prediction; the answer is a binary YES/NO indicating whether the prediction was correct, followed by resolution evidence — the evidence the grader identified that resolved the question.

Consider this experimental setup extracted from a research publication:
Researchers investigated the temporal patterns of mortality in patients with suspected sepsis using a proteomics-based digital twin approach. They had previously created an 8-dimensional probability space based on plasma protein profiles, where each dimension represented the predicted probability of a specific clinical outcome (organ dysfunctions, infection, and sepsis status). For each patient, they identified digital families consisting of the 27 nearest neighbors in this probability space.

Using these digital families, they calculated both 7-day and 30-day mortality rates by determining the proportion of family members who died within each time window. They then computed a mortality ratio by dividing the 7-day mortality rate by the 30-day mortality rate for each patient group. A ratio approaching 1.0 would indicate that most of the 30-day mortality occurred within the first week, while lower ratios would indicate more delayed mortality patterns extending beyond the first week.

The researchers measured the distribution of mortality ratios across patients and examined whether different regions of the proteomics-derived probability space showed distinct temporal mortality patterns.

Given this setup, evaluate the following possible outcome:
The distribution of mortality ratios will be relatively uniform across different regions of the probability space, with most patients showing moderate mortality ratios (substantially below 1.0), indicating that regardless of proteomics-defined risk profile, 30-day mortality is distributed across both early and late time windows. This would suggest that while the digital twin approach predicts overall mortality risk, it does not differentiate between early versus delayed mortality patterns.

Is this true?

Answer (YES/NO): NO